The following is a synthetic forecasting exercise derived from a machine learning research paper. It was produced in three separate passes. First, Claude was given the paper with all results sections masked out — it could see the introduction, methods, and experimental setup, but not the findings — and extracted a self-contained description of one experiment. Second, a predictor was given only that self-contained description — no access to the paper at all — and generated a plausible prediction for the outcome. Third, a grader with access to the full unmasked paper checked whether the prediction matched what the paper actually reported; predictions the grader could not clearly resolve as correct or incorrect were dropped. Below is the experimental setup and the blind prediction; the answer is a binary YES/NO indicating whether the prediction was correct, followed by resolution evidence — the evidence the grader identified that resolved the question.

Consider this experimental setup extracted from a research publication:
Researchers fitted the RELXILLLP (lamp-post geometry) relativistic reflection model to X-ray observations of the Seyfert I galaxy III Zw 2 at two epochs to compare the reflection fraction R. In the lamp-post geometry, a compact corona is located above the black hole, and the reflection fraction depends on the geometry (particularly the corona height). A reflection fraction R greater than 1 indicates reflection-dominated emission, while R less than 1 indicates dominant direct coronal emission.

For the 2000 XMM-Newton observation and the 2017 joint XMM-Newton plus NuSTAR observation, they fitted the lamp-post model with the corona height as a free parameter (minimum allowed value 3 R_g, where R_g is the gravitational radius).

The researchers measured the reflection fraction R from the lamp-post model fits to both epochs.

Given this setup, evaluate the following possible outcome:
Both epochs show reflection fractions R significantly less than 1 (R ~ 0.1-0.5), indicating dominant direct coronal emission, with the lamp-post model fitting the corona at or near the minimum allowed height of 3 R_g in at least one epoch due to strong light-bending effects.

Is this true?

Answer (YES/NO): NO